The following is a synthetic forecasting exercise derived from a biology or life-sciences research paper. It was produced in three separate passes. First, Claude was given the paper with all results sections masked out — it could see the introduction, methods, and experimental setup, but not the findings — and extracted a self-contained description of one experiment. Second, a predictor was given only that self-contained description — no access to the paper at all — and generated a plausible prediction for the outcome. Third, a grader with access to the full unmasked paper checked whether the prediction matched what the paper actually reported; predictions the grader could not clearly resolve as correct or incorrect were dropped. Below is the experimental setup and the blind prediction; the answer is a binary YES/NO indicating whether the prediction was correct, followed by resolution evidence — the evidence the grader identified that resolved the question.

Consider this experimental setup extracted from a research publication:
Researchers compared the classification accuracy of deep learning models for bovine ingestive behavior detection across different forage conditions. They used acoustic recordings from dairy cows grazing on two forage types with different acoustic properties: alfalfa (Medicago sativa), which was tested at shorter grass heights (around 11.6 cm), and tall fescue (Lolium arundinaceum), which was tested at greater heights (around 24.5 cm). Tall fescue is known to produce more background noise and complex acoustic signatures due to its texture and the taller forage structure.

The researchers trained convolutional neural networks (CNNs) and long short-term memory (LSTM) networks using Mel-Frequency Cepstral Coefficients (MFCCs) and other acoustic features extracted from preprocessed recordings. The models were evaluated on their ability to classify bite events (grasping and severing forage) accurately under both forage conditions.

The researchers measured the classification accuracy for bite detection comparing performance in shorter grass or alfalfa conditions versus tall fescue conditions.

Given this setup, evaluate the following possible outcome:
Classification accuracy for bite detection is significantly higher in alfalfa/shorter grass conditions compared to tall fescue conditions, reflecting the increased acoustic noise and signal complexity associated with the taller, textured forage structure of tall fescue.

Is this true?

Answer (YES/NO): YES